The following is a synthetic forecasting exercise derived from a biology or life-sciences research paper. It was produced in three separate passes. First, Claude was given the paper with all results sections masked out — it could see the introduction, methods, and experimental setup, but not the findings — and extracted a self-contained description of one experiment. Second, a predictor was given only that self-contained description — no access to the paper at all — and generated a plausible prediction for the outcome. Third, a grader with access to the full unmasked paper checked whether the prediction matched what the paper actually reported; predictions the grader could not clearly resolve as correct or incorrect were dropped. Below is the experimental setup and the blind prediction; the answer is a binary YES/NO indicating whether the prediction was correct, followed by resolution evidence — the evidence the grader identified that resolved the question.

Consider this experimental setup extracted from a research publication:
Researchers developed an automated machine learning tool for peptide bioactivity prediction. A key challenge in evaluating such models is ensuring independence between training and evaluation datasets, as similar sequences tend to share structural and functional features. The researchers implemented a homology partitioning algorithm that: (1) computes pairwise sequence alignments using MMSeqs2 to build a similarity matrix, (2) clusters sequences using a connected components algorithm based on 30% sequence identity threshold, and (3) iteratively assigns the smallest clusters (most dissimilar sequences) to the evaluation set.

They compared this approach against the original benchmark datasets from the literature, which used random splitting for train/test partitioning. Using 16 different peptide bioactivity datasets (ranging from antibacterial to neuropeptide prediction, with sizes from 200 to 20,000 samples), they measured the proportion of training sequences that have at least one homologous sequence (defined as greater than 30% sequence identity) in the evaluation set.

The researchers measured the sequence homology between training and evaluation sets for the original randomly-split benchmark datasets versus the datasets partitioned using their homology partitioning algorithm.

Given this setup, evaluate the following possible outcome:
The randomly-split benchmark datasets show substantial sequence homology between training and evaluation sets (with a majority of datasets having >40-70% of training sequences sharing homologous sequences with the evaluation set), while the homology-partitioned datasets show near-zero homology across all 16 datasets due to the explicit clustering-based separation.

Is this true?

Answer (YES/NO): NO